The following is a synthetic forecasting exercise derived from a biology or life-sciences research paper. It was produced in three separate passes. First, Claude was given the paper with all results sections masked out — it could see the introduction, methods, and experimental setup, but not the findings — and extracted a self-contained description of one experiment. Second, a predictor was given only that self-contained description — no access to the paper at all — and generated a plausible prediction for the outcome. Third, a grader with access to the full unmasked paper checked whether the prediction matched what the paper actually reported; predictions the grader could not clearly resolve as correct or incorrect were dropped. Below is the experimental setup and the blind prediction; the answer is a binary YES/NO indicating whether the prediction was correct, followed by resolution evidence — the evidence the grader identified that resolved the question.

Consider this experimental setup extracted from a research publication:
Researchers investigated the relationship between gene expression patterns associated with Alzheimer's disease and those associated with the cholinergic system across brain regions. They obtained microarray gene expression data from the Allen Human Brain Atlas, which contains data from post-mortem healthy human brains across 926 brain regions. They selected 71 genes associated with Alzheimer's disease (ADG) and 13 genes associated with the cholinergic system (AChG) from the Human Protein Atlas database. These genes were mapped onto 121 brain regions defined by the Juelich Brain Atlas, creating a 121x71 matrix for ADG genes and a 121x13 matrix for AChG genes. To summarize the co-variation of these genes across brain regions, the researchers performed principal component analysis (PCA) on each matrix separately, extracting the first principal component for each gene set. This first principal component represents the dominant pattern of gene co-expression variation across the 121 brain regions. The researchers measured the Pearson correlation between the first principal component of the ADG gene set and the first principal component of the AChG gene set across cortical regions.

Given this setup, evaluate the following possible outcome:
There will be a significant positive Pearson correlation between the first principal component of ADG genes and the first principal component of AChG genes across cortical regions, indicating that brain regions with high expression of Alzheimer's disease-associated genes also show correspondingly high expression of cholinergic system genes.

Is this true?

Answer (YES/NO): YES